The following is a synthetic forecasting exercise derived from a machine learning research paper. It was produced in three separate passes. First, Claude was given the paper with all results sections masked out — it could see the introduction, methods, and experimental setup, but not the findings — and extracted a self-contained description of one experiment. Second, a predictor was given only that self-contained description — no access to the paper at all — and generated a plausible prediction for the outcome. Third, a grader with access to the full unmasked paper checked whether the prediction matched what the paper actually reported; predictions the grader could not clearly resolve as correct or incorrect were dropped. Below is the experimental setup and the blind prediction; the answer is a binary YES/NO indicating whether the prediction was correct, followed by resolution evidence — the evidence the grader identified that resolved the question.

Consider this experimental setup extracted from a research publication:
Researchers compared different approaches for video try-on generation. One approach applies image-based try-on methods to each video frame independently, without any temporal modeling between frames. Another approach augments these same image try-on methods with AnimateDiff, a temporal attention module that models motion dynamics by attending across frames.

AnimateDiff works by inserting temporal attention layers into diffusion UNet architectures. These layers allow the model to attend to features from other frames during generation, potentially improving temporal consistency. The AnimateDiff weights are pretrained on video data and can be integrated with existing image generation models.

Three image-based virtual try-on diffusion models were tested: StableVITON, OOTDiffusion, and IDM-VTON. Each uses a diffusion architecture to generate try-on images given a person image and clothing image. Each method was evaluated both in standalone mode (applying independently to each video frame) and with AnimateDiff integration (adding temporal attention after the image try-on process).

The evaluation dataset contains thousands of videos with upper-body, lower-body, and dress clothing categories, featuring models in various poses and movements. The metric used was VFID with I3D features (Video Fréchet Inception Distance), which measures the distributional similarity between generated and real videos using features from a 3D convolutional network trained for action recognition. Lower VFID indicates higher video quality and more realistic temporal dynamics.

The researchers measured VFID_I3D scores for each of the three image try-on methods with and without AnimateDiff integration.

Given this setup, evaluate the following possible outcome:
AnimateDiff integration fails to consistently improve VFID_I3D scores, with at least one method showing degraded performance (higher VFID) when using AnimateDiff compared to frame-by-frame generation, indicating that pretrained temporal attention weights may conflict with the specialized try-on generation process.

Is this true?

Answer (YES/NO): NO